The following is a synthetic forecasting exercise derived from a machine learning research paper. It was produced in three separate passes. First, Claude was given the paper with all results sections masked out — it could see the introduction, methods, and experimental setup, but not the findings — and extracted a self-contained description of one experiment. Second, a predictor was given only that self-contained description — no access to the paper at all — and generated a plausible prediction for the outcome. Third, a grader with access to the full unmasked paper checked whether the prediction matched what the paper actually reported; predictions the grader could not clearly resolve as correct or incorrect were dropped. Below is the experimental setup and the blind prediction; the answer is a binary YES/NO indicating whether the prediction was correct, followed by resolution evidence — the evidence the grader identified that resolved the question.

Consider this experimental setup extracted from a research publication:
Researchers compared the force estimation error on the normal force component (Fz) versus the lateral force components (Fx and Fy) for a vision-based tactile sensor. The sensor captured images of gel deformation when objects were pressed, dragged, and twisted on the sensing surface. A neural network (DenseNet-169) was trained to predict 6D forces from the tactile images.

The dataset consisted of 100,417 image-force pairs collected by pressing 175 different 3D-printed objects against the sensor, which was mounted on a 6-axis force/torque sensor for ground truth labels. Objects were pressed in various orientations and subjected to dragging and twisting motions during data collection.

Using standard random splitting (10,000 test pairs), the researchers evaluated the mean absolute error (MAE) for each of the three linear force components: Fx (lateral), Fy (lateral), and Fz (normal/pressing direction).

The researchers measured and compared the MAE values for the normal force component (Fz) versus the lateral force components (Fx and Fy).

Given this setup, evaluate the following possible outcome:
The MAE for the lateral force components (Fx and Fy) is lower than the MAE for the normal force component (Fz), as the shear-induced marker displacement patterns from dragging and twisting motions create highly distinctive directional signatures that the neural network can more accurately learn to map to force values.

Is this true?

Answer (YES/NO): NO